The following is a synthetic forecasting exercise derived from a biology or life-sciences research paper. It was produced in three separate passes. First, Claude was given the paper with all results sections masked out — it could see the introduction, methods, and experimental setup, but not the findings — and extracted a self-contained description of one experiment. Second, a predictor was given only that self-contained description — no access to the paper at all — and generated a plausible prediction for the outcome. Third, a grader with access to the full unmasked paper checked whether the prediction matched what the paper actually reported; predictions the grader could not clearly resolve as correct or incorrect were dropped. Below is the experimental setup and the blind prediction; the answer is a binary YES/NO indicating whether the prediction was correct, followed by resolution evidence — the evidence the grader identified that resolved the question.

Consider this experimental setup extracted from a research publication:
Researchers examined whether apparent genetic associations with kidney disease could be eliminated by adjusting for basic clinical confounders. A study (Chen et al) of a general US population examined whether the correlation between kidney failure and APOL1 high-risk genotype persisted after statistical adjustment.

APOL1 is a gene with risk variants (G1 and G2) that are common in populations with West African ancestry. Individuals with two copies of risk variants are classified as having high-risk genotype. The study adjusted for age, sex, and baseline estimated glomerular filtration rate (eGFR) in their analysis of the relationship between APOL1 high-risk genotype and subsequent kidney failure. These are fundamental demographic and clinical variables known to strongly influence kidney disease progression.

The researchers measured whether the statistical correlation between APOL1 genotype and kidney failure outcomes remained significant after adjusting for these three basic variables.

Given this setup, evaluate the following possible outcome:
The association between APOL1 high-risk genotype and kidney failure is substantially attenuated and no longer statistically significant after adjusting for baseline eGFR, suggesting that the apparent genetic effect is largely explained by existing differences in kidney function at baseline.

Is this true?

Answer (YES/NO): NO